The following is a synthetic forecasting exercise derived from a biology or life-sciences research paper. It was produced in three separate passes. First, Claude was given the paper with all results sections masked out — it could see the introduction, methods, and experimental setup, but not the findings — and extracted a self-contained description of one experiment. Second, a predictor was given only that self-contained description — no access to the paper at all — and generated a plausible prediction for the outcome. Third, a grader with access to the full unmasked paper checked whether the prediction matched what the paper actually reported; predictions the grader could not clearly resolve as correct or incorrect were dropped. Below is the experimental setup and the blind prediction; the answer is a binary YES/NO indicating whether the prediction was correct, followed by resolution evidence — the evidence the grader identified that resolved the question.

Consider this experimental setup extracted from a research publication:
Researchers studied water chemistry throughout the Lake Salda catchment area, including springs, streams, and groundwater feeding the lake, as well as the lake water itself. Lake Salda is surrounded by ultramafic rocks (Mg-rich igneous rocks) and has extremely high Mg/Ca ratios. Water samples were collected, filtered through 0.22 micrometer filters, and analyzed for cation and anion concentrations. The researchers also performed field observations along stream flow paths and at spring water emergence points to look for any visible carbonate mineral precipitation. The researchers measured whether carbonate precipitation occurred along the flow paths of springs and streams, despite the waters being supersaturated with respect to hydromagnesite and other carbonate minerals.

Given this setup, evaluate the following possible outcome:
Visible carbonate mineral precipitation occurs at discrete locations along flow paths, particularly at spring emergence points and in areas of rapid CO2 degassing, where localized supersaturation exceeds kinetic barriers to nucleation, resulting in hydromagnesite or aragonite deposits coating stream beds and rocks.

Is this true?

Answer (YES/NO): NO